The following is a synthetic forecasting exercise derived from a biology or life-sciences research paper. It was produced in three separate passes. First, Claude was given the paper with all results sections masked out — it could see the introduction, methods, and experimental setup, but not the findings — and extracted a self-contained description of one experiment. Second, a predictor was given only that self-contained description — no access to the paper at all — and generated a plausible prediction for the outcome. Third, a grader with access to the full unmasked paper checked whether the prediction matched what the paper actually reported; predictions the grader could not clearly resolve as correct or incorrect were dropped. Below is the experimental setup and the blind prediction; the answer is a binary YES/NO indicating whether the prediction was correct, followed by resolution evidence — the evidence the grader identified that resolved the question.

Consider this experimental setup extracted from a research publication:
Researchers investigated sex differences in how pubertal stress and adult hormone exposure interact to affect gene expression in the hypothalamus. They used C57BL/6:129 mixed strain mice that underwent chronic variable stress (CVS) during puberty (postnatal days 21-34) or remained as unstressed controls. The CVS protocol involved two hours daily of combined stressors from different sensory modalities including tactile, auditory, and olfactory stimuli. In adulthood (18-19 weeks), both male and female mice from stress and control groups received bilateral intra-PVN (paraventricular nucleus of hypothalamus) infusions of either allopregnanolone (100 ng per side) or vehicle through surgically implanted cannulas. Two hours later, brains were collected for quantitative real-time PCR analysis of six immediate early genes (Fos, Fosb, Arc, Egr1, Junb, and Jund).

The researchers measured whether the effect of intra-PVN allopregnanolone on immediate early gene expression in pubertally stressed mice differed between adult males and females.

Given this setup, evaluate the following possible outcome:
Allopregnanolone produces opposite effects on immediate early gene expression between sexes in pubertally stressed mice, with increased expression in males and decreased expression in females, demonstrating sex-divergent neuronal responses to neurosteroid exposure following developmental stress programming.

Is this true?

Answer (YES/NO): NO